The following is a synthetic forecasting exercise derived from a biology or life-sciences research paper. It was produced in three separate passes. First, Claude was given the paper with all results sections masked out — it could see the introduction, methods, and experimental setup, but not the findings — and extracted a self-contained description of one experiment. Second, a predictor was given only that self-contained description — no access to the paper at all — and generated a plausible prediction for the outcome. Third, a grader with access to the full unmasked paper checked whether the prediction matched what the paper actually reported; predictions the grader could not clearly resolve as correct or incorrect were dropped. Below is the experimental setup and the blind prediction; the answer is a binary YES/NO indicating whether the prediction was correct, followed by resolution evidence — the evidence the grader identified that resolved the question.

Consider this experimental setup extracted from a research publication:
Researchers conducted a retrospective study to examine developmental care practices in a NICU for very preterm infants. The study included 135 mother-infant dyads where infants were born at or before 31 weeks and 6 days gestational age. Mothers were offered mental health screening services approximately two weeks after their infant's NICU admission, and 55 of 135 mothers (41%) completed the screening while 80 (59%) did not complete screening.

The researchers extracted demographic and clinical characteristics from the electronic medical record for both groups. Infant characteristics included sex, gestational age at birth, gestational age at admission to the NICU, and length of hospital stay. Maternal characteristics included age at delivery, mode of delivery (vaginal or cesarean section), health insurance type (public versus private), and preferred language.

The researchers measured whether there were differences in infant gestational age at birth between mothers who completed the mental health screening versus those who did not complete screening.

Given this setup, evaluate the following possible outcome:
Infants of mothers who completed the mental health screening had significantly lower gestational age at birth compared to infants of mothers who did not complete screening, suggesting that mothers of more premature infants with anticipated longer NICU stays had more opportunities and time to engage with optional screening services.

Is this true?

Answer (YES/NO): YES